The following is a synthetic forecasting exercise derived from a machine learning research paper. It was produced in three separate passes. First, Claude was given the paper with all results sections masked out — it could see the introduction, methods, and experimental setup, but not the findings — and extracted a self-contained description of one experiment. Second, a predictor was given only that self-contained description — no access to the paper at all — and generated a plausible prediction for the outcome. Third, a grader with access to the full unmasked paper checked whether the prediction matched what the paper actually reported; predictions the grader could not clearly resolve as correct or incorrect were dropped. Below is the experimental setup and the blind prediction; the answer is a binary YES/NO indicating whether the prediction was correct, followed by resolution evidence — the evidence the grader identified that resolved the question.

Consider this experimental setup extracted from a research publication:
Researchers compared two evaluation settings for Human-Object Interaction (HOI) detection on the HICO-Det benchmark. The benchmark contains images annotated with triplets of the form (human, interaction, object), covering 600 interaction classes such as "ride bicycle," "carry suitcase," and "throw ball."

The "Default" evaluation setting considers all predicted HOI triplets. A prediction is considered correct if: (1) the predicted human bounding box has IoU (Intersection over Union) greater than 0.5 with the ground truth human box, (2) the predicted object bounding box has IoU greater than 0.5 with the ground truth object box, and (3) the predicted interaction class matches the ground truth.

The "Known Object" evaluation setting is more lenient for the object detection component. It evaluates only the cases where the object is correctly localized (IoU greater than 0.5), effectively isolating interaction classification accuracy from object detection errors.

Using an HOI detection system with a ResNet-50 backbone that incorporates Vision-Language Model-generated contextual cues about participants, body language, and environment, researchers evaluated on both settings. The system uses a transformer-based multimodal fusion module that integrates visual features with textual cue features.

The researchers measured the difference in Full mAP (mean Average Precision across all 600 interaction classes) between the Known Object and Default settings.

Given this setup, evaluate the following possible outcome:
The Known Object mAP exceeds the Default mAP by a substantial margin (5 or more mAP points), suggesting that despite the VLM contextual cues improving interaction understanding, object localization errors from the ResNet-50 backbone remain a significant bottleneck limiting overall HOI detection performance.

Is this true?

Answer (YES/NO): NO